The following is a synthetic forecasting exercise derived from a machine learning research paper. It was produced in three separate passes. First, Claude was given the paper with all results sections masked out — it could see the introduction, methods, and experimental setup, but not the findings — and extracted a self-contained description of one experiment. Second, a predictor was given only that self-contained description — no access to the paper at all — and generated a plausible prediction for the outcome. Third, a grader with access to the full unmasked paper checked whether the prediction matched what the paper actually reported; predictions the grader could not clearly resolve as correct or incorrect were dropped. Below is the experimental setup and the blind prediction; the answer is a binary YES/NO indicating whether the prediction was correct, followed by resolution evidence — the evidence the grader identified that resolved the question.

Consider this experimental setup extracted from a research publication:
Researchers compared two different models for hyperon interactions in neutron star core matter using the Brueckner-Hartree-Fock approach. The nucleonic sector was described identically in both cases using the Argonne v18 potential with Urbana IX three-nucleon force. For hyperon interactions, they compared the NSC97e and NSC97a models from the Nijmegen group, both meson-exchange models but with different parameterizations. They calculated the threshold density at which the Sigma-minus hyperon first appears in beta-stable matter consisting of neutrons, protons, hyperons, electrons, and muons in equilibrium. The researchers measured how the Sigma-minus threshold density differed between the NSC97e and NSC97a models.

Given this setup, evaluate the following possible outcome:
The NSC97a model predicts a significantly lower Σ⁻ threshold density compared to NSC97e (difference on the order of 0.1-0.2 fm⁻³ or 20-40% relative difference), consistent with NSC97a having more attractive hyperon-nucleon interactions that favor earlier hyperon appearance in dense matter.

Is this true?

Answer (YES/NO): NO